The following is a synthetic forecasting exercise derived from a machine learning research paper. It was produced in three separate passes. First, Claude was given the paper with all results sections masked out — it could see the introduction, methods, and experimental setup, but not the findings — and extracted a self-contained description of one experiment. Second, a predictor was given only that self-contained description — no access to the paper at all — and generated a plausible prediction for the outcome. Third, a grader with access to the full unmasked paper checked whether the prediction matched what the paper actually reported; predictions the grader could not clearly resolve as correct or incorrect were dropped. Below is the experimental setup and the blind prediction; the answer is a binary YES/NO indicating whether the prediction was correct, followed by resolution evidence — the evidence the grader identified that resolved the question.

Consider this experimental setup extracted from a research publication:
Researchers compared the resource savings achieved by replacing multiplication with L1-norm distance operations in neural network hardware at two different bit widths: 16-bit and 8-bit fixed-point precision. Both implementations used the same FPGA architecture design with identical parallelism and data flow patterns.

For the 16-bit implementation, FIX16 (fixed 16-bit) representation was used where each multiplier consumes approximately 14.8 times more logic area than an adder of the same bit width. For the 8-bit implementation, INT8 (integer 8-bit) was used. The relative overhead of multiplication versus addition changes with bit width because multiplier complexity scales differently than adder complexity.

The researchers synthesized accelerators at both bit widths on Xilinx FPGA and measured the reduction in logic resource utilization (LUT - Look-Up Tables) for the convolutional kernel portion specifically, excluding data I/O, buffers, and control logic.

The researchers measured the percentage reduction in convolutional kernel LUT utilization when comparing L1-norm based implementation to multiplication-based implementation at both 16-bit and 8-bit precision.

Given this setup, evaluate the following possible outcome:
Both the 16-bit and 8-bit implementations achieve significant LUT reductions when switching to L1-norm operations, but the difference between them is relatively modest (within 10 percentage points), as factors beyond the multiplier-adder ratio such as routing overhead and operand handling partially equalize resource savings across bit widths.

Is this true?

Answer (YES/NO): YES